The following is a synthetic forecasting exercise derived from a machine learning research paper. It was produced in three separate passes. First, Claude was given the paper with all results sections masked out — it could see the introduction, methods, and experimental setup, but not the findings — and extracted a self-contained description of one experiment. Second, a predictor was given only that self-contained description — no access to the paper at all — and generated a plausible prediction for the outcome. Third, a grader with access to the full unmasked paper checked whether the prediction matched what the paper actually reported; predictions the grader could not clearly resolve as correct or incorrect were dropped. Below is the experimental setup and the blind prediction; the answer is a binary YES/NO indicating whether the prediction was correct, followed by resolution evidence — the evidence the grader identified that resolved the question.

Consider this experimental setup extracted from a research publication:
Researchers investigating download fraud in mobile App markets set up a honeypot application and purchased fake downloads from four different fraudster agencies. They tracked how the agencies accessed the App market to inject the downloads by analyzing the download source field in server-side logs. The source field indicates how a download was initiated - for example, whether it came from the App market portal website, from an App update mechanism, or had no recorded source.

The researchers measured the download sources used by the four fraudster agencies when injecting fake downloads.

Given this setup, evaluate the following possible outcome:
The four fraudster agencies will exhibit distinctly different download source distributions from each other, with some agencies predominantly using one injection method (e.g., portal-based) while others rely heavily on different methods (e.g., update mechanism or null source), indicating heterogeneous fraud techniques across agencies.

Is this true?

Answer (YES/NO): YES